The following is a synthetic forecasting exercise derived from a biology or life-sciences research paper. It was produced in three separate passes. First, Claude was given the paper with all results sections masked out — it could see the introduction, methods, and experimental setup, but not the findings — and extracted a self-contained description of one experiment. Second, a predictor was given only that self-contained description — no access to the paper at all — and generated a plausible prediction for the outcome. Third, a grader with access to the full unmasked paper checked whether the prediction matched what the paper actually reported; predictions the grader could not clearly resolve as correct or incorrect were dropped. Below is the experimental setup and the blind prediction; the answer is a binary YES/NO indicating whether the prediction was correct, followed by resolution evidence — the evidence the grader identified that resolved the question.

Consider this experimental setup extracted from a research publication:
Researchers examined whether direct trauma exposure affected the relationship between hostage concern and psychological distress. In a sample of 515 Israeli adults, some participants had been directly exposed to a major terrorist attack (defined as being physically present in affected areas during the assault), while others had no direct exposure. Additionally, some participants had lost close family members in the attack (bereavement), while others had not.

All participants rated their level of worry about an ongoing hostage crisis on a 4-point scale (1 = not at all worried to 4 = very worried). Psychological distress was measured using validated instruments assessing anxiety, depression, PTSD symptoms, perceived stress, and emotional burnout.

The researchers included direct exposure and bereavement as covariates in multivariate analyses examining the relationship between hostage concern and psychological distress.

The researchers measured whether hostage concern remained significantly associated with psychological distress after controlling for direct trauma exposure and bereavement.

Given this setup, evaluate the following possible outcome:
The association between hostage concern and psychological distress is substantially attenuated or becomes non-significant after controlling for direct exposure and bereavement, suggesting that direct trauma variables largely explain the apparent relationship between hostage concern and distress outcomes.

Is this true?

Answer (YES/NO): NO